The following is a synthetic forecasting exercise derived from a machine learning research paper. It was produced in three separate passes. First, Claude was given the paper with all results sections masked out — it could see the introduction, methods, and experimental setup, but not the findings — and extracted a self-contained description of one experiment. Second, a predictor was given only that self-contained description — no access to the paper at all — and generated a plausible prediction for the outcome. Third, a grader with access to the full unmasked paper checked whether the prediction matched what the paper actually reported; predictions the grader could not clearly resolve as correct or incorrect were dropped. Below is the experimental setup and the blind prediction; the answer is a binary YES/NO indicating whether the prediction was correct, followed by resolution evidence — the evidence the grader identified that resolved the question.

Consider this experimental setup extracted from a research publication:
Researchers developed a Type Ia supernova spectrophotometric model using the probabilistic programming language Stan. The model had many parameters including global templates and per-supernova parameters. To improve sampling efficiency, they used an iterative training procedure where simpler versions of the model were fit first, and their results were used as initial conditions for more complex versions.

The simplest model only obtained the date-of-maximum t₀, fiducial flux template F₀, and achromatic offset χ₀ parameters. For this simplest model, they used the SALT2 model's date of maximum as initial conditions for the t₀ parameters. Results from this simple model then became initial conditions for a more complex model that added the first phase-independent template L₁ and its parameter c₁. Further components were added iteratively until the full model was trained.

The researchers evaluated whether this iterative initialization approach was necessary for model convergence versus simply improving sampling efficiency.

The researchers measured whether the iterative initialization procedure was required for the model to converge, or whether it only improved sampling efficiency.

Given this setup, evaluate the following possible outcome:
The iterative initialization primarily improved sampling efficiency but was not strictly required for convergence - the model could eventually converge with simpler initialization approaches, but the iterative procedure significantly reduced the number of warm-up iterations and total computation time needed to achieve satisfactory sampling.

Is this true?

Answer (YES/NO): YES